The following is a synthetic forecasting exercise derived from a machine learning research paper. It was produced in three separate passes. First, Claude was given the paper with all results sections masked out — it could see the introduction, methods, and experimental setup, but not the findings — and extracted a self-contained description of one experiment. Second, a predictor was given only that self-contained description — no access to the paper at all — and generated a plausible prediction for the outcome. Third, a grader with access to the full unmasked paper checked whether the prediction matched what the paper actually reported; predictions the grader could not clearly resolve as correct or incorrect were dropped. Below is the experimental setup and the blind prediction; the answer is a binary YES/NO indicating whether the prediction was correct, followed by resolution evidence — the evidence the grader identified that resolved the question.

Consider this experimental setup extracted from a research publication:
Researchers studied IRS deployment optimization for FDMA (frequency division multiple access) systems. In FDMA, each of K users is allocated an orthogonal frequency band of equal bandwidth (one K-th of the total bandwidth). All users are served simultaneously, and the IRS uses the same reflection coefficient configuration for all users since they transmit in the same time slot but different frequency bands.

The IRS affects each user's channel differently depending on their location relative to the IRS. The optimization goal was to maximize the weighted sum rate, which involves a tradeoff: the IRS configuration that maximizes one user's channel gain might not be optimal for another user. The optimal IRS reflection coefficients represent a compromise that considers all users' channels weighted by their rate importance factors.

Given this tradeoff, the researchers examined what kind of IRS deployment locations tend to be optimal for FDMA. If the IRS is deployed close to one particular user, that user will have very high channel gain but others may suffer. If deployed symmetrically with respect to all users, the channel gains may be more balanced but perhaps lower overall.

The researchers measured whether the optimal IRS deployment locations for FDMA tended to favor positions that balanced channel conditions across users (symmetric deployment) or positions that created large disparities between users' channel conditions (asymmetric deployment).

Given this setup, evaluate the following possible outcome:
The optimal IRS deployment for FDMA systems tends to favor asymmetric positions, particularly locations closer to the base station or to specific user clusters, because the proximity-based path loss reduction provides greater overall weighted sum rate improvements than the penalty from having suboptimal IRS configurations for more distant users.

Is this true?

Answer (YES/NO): NO